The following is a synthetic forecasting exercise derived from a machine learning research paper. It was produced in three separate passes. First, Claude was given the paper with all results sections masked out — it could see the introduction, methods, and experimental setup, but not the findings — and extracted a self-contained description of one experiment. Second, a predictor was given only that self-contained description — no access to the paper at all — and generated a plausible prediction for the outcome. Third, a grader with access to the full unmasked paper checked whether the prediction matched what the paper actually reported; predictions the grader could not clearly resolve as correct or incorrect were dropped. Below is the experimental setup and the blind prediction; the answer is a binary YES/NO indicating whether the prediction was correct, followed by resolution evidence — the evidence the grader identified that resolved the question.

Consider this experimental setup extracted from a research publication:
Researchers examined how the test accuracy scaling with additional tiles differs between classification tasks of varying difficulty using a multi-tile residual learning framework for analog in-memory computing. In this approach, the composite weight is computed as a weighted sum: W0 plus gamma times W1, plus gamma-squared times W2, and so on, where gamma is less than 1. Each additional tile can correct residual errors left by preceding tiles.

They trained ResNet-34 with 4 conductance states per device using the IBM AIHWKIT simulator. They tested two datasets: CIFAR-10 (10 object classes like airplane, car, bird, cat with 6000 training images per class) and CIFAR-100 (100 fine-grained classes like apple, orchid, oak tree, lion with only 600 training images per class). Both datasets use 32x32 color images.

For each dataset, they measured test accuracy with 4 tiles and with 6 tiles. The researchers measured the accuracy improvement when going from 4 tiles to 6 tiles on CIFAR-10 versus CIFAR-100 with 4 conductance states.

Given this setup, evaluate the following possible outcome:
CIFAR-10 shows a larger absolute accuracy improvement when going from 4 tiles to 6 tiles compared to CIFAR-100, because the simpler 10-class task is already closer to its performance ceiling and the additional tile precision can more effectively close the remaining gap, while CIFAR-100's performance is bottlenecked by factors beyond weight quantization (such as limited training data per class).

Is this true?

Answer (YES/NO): NO